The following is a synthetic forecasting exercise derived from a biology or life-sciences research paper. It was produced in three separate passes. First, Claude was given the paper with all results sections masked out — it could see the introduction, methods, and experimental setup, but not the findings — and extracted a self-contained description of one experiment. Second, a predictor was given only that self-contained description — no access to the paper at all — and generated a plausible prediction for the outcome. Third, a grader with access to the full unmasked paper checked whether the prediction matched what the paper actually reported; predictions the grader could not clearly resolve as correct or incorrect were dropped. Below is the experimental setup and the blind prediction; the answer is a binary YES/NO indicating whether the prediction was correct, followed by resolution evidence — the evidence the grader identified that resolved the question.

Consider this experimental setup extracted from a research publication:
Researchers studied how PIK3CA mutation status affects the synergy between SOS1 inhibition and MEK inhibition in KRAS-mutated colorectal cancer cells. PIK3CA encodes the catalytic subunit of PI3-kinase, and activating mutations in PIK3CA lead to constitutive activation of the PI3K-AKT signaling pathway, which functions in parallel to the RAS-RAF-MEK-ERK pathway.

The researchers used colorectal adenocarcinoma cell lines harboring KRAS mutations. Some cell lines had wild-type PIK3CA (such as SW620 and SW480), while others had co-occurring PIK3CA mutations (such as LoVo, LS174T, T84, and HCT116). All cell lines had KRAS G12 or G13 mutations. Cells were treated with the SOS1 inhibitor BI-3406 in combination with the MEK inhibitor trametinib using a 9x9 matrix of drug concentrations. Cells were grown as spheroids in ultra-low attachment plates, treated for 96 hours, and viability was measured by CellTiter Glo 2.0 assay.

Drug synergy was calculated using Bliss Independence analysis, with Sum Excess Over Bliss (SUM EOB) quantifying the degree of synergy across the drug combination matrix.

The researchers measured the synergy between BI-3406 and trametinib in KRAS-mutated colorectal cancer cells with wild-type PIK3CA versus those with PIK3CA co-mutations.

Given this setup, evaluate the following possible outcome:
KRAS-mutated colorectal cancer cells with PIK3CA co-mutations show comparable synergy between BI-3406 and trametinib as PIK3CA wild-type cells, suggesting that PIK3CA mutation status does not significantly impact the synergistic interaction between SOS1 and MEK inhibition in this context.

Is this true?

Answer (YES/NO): NO